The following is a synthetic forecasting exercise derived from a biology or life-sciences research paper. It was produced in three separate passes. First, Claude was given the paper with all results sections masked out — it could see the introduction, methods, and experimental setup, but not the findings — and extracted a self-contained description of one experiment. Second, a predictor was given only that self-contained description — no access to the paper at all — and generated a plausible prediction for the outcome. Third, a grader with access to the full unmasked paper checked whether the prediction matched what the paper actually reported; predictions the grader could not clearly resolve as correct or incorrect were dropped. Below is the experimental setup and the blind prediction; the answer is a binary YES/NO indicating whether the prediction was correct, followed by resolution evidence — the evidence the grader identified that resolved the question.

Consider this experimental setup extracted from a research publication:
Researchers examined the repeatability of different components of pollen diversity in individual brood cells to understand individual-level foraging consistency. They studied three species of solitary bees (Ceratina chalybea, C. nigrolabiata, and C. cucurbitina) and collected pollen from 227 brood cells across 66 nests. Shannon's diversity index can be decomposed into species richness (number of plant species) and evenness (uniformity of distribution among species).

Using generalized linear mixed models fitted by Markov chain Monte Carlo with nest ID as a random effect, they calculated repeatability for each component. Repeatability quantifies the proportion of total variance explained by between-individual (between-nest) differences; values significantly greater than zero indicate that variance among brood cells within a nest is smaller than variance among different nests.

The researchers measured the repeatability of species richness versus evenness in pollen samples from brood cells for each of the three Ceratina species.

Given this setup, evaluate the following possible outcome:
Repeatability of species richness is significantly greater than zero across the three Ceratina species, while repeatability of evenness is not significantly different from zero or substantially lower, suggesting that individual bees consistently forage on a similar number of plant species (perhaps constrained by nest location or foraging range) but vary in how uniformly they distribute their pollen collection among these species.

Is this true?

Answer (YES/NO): NO